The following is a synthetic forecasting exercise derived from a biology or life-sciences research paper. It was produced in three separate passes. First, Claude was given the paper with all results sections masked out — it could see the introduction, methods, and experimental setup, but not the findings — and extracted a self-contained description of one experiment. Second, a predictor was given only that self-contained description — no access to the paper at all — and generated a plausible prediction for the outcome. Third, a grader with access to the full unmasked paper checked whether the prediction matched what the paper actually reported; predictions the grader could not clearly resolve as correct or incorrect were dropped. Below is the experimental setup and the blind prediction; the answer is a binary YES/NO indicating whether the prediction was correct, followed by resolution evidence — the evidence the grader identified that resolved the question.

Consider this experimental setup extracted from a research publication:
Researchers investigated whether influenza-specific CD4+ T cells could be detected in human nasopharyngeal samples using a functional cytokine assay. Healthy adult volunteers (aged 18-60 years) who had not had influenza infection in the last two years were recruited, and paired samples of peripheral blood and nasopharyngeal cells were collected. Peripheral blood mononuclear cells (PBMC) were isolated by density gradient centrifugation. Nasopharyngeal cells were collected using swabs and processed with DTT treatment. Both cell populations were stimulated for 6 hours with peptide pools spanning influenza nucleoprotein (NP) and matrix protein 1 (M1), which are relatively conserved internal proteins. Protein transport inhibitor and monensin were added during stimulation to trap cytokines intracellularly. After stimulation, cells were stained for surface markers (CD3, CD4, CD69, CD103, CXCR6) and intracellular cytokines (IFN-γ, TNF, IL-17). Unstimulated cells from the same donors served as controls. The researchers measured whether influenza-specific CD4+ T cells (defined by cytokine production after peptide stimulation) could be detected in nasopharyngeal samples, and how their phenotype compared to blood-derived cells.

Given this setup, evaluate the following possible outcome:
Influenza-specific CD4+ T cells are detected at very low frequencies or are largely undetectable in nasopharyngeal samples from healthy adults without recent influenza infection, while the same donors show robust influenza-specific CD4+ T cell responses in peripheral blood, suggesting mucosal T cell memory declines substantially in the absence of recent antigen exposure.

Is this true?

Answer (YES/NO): NO